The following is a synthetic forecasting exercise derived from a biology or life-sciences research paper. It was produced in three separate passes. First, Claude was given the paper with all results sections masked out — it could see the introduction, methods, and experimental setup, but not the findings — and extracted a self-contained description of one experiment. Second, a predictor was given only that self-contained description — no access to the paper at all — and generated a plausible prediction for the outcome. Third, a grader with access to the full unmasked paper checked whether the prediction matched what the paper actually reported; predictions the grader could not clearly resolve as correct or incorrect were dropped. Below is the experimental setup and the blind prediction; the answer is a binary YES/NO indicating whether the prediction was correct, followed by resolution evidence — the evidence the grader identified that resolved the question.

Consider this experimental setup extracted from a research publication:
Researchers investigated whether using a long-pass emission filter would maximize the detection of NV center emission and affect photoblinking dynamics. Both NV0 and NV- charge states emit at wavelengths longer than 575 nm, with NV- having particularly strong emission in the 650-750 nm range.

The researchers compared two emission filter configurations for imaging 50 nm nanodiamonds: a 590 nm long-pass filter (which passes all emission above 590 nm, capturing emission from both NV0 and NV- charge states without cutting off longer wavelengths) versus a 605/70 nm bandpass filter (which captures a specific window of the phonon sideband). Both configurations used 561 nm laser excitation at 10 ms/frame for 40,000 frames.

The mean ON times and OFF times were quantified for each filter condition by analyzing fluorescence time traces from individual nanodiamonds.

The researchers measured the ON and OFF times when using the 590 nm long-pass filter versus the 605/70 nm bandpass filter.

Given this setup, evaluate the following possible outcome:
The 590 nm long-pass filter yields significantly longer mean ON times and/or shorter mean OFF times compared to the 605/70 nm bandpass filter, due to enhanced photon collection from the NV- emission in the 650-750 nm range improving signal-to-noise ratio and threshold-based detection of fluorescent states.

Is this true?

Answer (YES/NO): NO